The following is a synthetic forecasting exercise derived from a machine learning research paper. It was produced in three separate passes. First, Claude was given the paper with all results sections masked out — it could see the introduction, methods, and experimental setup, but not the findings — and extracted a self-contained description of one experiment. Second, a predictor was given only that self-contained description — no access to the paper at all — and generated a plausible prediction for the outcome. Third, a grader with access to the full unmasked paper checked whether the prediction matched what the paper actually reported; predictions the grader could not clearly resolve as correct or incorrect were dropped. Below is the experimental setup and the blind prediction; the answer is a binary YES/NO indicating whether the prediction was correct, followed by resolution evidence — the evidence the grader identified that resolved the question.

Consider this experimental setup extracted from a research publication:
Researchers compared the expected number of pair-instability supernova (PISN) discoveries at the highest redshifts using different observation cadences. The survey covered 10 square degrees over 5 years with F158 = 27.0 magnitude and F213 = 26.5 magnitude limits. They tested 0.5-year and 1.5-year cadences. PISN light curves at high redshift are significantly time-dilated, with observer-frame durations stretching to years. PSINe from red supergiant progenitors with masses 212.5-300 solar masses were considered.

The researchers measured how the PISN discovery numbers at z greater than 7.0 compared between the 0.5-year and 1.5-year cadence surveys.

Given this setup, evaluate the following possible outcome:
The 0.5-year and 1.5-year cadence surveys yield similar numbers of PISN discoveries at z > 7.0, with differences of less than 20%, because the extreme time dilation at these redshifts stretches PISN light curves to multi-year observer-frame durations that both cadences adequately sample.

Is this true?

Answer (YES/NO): NO